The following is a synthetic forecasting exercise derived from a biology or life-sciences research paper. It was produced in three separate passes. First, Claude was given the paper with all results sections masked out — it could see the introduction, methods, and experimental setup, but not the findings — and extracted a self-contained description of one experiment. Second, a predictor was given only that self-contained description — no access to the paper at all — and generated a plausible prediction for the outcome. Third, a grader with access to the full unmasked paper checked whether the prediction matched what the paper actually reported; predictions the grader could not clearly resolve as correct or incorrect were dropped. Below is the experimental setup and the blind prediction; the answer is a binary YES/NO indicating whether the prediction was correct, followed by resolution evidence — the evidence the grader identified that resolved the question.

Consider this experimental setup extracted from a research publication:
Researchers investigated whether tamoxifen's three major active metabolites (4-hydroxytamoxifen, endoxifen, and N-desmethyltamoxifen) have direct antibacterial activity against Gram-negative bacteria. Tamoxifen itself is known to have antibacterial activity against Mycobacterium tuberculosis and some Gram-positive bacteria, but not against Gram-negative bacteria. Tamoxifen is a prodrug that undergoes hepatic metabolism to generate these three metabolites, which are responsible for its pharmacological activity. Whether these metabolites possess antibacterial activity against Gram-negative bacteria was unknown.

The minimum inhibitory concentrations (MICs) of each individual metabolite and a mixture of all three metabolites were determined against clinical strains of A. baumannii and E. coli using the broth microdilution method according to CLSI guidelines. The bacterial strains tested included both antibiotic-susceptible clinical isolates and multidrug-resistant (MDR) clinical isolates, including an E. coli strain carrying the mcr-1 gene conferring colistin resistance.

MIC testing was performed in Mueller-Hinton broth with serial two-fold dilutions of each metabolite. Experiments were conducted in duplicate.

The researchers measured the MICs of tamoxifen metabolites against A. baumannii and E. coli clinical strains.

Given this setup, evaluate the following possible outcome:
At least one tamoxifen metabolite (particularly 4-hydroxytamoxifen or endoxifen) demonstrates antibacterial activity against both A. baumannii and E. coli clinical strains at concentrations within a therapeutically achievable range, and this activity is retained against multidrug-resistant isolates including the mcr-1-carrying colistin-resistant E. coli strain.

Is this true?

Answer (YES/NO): NO